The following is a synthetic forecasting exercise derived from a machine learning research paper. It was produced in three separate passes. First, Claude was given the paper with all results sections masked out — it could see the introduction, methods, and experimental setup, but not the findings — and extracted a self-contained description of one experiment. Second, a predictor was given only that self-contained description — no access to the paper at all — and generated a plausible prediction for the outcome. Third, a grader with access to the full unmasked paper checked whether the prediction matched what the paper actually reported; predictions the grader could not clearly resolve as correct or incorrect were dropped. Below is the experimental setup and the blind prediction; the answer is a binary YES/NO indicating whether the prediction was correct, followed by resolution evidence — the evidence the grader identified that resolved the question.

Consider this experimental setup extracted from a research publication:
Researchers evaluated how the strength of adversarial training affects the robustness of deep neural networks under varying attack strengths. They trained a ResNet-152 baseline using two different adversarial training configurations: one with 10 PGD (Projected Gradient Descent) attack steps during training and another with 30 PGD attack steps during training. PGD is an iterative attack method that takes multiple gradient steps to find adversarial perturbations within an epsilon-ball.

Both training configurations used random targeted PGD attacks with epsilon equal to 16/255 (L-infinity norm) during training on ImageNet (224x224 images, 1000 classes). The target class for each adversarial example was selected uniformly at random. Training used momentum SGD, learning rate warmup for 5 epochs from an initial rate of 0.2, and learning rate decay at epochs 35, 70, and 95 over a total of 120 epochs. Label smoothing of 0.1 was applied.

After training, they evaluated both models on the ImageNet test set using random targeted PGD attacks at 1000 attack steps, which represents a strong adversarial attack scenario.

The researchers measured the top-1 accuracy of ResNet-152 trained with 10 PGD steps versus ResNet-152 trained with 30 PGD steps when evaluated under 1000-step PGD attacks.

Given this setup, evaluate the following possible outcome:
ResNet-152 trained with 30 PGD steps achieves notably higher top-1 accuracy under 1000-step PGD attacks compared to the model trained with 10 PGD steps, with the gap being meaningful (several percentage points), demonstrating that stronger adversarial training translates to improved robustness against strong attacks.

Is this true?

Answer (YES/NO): YES